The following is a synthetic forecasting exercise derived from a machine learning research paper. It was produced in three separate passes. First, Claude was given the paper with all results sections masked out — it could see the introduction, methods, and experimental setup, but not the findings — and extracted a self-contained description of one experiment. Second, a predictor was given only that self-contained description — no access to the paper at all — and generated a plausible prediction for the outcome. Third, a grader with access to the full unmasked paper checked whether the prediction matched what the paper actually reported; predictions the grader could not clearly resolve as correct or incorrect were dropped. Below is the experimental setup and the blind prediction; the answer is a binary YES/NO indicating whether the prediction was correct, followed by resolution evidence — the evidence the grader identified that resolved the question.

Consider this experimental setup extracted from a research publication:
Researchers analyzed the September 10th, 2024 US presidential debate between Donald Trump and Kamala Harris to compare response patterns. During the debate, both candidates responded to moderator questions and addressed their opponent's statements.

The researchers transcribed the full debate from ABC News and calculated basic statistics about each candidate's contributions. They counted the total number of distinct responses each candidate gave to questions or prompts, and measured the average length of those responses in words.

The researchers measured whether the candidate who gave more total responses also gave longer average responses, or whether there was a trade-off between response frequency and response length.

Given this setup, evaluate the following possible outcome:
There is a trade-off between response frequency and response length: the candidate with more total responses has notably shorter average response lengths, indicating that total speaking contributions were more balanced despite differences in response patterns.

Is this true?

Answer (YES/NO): YES